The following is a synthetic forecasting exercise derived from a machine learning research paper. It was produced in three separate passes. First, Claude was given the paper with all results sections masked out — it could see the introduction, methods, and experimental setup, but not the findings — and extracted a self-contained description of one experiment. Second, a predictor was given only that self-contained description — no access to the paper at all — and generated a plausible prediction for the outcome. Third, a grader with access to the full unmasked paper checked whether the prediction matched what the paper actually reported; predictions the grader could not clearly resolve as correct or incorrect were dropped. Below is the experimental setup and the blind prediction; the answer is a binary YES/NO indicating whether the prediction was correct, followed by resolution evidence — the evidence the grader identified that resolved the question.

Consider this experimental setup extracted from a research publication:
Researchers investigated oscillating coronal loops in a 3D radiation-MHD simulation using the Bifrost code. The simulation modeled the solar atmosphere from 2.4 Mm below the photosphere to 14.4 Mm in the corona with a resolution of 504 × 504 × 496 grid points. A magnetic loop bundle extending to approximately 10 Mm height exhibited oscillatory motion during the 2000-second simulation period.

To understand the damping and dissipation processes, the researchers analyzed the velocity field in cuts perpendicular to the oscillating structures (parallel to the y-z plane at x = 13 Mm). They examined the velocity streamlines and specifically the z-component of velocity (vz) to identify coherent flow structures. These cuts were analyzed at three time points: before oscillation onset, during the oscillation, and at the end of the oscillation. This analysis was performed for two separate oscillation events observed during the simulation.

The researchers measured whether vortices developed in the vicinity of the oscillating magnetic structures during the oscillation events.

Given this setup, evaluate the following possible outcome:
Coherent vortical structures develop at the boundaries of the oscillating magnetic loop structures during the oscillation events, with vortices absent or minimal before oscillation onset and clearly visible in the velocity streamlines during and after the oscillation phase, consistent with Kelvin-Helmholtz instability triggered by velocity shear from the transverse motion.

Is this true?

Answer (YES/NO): NO